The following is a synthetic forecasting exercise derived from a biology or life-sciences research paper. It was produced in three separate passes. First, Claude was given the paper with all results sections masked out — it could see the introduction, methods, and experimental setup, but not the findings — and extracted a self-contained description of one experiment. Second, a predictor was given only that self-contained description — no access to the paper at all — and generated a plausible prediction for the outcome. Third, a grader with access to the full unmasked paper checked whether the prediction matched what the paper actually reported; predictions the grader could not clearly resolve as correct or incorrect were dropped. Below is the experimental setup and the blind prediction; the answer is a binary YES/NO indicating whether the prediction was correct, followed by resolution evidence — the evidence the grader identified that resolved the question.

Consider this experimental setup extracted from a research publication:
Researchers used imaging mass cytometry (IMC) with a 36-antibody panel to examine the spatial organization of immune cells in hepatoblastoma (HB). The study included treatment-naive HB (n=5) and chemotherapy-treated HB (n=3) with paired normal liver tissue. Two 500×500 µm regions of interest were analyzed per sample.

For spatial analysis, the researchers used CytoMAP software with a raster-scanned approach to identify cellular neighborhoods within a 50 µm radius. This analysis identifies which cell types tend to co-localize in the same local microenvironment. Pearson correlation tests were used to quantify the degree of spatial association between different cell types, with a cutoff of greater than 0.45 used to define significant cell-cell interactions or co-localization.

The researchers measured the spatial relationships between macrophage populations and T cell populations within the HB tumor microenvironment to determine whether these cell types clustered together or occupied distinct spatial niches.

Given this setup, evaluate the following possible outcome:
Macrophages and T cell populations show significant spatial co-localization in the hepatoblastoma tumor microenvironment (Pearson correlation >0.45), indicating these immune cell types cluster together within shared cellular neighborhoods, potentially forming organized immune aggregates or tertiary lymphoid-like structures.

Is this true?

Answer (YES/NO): NO